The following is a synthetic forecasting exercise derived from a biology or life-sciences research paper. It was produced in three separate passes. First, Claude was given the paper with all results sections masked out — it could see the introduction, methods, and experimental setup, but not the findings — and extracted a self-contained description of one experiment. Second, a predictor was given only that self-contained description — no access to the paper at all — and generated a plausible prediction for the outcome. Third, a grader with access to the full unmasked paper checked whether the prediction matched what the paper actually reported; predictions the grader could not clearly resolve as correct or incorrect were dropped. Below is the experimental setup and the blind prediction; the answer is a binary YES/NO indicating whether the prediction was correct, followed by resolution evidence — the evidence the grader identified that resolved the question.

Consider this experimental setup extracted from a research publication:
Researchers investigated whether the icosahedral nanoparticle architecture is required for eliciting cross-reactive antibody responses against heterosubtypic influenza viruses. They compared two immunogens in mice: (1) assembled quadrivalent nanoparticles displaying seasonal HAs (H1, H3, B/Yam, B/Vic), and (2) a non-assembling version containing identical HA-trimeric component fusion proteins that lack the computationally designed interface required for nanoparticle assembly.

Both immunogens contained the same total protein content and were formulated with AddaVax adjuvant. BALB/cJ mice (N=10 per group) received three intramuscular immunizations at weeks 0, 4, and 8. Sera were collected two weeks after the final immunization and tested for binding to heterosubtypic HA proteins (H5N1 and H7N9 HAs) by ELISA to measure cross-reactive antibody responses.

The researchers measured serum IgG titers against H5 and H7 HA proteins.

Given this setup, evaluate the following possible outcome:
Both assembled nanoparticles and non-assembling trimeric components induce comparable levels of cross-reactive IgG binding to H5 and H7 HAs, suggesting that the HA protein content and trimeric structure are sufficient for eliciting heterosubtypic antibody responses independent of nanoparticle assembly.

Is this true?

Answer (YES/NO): NO